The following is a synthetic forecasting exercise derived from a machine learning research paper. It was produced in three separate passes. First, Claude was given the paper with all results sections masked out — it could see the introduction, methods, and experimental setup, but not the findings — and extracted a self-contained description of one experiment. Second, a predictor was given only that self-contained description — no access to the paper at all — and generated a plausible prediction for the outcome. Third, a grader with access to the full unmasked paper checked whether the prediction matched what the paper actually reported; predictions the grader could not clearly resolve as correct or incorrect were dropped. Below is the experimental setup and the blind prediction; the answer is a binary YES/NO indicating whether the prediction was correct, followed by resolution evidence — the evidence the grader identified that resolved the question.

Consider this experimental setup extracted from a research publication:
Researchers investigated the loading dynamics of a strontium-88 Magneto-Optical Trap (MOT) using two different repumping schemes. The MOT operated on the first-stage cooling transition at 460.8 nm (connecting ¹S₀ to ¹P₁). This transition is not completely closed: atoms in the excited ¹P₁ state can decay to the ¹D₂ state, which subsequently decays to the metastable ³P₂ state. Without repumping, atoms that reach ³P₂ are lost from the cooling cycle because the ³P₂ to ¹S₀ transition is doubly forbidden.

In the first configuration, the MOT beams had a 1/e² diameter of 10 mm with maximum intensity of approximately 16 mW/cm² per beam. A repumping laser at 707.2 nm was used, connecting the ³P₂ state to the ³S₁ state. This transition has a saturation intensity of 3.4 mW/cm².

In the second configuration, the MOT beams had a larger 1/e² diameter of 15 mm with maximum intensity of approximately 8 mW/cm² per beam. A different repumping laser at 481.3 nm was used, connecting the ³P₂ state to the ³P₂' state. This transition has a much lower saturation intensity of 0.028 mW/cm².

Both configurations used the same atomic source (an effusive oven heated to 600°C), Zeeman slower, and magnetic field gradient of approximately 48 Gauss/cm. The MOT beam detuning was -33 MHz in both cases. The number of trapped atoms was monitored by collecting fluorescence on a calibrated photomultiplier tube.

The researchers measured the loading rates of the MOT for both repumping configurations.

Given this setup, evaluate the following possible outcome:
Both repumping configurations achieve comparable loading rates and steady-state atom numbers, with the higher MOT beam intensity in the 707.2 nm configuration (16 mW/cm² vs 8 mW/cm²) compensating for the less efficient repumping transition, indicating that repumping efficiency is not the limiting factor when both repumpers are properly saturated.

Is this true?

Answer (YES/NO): NO